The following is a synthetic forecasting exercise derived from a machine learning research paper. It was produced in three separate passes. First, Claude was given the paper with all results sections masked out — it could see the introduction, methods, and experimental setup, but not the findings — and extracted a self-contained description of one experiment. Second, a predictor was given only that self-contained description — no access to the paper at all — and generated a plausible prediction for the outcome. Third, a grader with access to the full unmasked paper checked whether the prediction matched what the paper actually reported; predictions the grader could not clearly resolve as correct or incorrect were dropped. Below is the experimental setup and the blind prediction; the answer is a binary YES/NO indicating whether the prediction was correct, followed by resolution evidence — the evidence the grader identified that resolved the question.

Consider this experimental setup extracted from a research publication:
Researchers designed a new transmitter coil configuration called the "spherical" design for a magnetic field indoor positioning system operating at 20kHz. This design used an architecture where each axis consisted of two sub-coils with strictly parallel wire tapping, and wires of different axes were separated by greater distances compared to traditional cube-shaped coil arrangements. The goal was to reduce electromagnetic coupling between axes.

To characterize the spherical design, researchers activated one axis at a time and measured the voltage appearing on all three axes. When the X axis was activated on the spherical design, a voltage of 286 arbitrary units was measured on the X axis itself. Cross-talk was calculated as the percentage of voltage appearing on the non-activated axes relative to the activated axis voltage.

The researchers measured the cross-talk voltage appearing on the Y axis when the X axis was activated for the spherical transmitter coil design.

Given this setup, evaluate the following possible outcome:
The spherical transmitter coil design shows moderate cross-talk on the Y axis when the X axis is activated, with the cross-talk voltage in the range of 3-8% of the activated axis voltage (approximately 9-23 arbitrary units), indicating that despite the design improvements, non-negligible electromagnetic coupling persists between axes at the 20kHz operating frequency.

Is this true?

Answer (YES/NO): YES